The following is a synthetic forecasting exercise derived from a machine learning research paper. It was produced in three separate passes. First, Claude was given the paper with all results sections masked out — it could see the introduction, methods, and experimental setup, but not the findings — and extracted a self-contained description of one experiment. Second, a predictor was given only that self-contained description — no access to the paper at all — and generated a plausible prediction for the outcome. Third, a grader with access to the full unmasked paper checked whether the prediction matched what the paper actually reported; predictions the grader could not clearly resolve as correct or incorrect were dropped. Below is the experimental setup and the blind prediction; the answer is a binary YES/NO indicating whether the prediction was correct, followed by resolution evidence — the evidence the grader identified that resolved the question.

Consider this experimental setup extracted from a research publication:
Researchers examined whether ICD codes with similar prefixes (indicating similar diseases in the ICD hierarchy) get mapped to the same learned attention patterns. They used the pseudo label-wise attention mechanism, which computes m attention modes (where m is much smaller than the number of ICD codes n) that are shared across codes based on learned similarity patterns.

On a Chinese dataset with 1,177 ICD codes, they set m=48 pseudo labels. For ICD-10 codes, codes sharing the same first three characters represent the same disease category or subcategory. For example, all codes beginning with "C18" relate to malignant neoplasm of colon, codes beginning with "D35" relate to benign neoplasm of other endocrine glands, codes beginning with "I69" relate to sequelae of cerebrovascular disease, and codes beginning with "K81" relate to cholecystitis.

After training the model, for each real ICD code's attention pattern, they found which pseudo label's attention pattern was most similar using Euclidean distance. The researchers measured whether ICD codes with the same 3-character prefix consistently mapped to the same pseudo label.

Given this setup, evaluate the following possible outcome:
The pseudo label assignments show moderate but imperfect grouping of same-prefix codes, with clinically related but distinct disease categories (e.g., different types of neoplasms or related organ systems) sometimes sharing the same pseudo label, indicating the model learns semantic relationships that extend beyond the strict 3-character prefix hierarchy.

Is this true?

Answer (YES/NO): NO